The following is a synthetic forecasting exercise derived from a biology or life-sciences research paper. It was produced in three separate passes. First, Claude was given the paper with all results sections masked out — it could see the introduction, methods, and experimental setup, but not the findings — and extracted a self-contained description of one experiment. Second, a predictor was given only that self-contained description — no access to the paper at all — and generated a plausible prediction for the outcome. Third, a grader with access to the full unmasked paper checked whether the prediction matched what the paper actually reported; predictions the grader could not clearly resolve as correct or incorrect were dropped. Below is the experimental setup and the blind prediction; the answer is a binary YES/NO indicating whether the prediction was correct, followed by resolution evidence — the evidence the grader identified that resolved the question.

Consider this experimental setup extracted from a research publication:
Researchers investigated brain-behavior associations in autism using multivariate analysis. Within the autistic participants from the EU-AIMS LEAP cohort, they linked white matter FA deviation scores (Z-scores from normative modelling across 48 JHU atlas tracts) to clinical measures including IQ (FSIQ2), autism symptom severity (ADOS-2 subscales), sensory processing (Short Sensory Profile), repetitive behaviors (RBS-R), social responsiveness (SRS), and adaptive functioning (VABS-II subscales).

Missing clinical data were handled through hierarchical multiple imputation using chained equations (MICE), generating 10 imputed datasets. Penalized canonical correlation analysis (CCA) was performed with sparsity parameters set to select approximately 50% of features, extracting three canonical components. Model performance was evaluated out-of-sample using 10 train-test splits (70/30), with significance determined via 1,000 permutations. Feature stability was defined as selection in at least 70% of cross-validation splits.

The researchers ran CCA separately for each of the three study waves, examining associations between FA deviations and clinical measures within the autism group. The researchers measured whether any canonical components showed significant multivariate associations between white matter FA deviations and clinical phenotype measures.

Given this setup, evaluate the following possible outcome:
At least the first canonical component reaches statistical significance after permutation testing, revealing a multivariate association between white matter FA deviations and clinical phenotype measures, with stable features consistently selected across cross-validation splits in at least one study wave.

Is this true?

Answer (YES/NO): YES